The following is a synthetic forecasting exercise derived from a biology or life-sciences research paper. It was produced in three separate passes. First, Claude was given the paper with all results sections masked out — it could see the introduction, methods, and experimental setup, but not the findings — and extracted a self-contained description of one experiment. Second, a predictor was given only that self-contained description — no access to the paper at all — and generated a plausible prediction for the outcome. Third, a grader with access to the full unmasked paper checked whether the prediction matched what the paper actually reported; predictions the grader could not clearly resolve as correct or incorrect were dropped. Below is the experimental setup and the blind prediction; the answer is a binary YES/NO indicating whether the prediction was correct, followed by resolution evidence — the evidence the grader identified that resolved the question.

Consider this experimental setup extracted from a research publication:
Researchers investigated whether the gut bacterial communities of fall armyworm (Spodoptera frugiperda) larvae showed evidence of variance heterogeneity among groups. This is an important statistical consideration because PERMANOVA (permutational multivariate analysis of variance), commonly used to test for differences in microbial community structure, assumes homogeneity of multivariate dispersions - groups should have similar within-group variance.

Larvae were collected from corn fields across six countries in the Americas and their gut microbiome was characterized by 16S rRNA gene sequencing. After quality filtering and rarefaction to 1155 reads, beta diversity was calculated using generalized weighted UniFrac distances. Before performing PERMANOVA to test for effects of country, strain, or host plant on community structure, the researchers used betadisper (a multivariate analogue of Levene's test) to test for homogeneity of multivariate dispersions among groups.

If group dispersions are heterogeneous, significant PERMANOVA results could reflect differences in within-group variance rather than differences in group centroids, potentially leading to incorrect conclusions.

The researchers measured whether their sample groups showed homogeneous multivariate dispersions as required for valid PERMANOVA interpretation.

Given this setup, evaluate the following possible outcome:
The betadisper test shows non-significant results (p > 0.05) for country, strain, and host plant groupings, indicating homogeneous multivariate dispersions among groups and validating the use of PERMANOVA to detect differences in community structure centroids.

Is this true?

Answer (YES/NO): YES